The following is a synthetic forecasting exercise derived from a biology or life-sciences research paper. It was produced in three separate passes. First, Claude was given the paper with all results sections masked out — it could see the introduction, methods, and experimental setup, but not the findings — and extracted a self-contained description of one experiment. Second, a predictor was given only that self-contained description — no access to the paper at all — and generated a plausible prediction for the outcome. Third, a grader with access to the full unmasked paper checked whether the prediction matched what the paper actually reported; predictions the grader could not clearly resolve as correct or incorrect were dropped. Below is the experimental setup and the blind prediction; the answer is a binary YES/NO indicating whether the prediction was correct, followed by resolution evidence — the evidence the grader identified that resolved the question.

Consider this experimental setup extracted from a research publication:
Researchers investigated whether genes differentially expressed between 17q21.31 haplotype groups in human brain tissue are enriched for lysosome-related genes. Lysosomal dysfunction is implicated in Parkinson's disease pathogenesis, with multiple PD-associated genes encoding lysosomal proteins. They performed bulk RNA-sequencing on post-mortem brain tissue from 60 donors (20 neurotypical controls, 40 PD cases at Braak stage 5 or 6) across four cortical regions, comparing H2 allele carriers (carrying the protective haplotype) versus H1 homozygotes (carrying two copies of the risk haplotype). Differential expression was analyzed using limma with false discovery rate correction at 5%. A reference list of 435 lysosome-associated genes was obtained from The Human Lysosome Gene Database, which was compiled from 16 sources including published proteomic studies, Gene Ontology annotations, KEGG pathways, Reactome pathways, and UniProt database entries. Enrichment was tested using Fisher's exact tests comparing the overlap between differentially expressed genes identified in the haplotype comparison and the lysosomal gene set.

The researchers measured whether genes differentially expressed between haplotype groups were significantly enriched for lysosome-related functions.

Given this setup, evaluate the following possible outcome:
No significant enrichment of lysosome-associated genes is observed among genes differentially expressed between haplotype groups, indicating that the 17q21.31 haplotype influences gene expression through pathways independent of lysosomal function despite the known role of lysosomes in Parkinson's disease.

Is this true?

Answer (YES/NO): NO